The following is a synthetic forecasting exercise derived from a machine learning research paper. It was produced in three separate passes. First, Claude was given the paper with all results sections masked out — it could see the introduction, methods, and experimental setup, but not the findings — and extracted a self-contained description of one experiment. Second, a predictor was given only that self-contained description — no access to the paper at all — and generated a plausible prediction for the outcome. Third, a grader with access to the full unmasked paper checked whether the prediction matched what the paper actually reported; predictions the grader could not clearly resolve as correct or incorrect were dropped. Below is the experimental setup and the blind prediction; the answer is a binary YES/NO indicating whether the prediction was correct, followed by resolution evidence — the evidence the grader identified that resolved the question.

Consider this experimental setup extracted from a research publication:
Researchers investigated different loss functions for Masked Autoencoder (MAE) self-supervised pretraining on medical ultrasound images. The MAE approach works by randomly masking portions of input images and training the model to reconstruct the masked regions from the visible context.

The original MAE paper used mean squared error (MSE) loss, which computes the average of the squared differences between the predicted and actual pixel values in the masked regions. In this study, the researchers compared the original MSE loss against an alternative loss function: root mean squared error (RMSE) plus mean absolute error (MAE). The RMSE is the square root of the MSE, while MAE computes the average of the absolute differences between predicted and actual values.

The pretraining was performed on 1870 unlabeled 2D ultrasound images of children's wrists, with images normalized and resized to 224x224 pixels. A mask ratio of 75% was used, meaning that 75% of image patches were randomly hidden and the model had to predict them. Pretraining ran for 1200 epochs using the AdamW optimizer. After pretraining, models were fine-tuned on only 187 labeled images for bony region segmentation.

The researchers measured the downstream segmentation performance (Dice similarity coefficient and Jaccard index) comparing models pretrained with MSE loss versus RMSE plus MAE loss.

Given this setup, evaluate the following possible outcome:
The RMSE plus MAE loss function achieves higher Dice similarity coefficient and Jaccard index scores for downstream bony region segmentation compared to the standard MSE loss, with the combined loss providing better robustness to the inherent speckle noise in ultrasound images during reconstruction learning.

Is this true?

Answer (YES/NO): NO